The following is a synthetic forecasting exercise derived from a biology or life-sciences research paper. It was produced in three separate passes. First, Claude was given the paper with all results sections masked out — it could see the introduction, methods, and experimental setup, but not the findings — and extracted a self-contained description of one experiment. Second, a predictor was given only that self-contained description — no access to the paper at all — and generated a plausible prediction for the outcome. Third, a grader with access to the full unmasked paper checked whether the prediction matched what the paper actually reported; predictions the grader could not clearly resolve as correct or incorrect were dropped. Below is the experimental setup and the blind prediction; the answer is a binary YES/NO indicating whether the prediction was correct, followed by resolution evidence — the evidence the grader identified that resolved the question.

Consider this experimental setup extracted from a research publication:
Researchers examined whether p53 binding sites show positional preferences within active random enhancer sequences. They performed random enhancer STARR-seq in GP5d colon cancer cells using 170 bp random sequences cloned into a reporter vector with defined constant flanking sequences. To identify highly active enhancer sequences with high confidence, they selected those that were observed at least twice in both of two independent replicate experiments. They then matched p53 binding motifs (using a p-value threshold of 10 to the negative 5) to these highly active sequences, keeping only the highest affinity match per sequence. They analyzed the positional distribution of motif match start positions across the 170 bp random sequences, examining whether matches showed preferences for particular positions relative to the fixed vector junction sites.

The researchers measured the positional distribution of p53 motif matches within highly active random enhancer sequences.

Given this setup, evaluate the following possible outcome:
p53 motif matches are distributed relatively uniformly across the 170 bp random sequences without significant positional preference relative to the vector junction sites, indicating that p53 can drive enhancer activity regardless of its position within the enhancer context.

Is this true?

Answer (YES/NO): YES